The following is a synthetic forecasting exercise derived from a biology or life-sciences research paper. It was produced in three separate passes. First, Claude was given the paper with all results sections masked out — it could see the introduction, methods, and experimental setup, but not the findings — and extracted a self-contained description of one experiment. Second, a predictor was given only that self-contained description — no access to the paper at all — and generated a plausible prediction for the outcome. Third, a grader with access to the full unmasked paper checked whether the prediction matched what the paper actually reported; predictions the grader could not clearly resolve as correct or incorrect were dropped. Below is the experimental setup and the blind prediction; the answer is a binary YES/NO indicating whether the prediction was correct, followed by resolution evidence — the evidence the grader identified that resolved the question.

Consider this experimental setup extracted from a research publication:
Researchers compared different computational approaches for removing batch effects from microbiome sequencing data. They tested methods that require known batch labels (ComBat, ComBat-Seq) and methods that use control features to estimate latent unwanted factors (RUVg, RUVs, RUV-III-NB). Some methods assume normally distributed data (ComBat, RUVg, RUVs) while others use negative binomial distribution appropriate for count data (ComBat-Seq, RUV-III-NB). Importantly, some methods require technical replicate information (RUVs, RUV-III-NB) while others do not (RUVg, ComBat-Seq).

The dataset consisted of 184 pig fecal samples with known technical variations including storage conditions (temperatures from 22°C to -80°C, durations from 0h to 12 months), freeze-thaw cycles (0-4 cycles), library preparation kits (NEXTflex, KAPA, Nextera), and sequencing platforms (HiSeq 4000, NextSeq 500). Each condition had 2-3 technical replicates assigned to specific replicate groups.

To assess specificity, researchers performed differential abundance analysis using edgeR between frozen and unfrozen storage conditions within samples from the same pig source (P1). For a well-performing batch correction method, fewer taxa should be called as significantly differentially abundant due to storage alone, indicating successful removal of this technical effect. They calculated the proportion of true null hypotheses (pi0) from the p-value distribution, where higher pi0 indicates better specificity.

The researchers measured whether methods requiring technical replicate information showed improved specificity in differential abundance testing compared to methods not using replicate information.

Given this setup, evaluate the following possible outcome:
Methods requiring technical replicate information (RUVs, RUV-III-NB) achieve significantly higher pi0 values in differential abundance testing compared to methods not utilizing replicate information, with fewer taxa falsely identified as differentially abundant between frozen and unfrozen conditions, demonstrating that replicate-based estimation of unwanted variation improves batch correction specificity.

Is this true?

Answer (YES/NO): YES